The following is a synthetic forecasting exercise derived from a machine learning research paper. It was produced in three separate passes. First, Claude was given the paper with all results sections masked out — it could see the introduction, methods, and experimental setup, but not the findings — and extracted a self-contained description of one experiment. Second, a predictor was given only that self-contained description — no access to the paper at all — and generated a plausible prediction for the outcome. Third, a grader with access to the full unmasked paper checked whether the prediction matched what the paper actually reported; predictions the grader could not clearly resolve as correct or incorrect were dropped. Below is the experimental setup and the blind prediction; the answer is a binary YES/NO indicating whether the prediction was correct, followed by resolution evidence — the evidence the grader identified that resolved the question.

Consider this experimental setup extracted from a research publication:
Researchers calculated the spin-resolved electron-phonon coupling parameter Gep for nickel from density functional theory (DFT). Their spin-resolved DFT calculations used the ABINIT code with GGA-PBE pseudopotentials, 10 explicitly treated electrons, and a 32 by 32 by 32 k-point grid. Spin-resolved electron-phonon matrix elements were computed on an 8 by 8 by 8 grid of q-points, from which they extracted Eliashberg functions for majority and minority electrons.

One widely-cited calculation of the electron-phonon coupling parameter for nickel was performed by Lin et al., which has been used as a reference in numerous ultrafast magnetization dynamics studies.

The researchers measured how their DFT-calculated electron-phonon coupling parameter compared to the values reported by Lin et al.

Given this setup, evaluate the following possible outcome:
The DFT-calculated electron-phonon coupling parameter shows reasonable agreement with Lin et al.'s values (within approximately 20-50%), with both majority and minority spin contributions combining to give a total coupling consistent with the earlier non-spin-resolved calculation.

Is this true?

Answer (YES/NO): NO